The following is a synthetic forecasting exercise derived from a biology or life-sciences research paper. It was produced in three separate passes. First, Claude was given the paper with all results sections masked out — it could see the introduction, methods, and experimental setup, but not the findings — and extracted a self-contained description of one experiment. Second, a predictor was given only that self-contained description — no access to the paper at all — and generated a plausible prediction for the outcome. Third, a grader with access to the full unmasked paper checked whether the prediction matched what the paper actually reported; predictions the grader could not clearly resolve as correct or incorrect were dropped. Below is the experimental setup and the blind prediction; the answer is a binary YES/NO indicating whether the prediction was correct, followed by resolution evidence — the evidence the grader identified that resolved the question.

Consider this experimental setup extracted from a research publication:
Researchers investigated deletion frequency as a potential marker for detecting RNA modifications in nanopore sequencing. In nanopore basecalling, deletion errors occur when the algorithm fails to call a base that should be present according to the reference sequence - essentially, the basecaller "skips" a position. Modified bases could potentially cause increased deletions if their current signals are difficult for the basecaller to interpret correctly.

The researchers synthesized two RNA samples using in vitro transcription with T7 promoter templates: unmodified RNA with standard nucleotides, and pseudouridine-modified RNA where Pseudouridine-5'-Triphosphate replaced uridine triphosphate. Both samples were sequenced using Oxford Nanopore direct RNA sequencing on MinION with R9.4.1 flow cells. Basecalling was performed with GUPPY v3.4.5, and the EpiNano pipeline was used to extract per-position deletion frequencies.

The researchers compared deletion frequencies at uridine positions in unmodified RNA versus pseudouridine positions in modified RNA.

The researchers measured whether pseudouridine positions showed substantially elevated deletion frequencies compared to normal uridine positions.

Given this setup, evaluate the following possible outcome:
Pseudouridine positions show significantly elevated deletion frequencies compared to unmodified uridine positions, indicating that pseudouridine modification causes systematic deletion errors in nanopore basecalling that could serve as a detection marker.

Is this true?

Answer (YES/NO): NO